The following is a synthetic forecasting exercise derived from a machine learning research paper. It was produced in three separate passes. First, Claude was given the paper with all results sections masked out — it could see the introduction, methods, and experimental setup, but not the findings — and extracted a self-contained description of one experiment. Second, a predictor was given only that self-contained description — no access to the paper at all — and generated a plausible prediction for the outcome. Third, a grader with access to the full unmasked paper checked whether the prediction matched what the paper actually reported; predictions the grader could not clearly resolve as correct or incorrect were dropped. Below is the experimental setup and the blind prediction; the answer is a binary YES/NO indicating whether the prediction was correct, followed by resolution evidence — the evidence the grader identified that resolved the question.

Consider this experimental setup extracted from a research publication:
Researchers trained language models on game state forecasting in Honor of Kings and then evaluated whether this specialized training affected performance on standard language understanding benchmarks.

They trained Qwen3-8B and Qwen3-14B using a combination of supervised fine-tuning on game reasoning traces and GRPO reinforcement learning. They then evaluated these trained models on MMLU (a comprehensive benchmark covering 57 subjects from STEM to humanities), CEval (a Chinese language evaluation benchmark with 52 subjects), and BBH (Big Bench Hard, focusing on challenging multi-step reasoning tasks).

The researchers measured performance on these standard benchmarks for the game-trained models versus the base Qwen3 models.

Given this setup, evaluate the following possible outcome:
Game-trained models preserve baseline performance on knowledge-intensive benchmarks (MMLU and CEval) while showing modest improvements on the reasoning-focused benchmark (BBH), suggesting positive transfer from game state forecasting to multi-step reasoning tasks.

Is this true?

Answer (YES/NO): NO